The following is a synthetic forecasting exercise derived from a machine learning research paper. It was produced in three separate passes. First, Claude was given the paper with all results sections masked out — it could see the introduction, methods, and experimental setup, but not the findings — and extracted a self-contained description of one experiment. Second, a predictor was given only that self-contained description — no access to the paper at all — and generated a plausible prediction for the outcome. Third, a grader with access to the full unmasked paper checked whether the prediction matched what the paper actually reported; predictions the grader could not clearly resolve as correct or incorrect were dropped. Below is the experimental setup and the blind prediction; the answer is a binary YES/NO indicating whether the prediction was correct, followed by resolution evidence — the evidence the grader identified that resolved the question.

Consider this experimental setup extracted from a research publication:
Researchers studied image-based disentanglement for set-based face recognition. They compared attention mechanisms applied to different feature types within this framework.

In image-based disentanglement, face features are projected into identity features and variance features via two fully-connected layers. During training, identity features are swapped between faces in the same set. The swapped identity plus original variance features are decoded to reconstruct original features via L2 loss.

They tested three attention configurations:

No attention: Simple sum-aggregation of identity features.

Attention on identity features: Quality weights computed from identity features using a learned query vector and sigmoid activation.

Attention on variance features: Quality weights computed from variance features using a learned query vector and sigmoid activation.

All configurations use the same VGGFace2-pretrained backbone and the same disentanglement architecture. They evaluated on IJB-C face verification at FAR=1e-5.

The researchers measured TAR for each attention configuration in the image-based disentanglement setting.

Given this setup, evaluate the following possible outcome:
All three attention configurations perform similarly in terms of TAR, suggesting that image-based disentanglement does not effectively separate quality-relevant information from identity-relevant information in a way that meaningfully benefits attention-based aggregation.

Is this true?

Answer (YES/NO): NO